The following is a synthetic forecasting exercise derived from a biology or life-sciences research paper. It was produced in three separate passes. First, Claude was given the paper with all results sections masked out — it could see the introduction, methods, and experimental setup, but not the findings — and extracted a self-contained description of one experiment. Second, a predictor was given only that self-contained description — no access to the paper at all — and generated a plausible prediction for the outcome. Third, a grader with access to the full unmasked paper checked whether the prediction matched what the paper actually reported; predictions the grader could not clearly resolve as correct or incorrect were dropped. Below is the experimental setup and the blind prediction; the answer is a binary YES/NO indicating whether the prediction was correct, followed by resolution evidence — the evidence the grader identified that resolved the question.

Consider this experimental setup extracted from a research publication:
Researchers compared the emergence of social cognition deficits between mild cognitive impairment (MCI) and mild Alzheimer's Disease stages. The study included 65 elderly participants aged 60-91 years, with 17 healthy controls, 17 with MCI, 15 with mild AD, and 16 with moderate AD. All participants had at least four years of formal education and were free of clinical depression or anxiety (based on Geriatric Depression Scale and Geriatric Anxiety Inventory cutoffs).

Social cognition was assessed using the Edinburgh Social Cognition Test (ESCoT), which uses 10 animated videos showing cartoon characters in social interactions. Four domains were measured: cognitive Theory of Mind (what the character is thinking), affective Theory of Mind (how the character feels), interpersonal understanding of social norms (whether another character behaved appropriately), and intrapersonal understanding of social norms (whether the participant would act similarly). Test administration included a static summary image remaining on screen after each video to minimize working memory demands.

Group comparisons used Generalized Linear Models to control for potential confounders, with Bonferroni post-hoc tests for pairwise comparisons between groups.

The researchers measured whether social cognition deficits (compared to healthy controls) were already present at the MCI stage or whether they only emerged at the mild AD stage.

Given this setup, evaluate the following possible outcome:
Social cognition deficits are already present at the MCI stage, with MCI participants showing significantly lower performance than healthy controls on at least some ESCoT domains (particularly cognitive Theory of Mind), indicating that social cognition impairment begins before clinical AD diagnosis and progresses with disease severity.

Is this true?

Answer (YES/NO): NO